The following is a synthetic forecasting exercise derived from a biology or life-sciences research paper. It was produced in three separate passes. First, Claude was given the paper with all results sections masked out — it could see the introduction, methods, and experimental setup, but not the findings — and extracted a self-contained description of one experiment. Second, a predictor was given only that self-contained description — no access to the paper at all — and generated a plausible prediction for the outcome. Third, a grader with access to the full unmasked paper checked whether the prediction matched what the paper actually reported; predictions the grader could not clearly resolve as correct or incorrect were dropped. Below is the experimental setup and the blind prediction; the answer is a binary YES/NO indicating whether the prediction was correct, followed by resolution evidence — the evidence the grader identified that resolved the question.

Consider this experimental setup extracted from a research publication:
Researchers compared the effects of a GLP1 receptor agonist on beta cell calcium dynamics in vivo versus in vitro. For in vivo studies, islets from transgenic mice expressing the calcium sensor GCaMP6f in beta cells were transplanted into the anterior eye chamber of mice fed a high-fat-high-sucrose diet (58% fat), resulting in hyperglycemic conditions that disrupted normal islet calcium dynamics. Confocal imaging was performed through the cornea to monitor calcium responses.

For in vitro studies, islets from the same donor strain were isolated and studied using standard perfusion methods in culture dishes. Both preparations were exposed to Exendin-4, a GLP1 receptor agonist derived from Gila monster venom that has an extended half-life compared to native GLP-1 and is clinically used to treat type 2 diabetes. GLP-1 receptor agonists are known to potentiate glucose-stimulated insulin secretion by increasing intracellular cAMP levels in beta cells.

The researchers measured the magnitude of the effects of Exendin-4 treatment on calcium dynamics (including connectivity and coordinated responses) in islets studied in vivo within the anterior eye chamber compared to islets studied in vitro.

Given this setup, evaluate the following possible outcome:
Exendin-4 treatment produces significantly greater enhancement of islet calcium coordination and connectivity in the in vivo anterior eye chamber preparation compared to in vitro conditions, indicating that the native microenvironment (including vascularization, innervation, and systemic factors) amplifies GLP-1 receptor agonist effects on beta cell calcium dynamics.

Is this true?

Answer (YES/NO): YES